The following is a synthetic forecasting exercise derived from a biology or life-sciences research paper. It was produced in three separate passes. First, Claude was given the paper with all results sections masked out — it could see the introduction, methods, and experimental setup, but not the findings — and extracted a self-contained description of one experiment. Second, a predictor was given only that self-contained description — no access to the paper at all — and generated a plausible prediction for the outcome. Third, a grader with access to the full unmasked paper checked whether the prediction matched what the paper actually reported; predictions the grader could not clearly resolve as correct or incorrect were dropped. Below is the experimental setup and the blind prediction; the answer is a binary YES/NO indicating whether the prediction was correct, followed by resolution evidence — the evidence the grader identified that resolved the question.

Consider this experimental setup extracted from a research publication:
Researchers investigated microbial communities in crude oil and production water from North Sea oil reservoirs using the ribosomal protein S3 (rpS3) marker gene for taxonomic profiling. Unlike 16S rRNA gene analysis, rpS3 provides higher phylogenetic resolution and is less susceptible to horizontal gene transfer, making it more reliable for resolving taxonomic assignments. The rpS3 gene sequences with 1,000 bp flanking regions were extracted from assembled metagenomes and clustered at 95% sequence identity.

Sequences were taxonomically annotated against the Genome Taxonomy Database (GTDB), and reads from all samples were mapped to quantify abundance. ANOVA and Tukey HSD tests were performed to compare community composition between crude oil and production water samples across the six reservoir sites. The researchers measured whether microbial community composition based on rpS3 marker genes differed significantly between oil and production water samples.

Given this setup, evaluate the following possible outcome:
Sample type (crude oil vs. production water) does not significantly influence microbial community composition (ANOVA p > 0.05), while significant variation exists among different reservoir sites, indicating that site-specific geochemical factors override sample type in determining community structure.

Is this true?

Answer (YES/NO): NO